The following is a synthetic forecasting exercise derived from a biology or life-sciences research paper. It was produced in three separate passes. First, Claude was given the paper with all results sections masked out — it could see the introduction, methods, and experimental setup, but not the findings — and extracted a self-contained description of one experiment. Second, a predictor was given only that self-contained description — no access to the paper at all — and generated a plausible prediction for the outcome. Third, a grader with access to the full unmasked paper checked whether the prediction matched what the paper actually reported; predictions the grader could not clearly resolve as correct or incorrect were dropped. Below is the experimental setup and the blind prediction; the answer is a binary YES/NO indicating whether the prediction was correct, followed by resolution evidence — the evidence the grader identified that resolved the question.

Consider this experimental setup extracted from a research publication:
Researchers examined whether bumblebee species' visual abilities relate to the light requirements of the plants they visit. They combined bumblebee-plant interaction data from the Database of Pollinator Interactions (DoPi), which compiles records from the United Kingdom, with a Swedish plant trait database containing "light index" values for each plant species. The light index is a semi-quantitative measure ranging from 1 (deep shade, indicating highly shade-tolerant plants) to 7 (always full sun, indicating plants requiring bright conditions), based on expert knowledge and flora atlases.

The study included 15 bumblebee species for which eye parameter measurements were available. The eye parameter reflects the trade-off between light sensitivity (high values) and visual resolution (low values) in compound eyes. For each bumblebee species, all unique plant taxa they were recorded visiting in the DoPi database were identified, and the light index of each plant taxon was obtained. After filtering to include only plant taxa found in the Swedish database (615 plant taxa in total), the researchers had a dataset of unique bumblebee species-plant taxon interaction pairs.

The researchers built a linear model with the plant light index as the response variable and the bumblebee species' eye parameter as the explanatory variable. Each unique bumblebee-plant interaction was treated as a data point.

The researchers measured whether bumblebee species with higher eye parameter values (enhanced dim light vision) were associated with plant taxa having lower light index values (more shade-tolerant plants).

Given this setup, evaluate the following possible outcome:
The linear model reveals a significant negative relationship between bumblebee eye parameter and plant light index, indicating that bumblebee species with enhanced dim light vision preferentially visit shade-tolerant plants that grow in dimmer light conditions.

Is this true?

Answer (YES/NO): YES